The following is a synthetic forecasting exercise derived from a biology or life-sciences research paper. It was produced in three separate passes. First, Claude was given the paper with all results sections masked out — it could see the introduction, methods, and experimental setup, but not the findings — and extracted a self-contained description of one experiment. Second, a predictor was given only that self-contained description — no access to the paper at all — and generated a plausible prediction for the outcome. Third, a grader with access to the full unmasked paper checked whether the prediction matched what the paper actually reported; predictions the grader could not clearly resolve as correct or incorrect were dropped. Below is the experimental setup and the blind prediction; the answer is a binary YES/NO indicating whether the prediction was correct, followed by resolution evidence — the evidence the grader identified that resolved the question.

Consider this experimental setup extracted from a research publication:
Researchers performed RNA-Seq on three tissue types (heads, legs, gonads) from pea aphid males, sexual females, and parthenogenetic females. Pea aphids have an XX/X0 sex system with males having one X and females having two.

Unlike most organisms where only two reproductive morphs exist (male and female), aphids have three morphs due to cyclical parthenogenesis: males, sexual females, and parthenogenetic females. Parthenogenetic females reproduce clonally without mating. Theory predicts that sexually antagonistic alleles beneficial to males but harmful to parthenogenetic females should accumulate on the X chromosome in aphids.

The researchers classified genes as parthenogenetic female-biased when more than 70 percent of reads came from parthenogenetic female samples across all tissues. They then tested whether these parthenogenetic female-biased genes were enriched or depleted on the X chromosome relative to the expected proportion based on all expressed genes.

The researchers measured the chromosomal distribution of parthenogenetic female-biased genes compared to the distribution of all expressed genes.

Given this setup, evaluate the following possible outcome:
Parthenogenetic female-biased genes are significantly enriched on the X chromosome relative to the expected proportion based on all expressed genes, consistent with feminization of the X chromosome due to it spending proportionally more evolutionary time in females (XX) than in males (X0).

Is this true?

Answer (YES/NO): NO